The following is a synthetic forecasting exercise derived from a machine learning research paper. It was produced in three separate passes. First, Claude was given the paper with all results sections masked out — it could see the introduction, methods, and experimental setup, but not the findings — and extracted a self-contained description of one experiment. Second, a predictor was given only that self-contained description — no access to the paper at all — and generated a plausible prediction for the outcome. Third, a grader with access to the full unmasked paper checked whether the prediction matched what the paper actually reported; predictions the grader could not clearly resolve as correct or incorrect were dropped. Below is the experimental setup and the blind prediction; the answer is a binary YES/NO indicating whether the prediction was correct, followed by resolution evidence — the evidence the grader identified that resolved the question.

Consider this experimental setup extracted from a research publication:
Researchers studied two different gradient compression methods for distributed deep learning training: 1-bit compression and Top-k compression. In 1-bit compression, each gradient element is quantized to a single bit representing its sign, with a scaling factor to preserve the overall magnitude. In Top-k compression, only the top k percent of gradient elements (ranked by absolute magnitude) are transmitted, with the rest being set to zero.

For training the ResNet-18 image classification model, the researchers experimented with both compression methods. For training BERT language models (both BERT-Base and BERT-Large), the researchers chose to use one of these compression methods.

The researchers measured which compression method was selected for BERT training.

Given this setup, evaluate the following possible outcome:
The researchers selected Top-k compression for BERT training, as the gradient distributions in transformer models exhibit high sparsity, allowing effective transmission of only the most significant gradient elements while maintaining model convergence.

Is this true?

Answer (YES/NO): NO